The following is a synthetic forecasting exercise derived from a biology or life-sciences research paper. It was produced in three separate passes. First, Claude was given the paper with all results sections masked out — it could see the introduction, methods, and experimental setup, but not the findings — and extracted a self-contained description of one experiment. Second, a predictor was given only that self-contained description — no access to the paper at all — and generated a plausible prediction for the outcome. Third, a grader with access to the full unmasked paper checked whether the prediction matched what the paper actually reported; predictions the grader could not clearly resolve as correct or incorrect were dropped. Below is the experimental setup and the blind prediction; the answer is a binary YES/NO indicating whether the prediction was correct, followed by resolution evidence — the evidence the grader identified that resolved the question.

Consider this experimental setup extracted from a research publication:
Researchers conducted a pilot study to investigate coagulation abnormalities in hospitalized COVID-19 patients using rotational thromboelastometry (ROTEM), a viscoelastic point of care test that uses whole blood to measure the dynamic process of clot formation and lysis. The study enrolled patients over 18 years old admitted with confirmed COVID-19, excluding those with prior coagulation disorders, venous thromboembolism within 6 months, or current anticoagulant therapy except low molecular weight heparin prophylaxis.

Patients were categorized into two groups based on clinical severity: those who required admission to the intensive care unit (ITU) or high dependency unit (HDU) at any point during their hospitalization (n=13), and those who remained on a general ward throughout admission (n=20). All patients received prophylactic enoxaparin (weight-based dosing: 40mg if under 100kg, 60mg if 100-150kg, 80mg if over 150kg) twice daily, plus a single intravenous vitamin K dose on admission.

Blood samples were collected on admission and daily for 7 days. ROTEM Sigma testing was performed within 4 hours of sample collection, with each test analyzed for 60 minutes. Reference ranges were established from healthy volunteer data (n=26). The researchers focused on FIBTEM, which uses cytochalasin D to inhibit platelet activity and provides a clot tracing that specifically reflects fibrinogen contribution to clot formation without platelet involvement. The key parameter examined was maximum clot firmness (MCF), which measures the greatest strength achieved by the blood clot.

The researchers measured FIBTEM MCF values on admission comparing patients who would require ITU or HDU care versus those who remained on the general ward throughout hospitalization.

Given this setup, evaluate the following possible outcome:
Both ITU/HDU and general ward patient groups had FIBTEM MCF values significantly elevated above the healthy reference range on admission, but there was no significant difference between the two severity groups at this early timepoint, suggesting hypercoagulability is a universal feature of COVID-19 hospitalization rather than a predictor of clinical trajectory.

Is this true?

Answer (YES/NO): YES